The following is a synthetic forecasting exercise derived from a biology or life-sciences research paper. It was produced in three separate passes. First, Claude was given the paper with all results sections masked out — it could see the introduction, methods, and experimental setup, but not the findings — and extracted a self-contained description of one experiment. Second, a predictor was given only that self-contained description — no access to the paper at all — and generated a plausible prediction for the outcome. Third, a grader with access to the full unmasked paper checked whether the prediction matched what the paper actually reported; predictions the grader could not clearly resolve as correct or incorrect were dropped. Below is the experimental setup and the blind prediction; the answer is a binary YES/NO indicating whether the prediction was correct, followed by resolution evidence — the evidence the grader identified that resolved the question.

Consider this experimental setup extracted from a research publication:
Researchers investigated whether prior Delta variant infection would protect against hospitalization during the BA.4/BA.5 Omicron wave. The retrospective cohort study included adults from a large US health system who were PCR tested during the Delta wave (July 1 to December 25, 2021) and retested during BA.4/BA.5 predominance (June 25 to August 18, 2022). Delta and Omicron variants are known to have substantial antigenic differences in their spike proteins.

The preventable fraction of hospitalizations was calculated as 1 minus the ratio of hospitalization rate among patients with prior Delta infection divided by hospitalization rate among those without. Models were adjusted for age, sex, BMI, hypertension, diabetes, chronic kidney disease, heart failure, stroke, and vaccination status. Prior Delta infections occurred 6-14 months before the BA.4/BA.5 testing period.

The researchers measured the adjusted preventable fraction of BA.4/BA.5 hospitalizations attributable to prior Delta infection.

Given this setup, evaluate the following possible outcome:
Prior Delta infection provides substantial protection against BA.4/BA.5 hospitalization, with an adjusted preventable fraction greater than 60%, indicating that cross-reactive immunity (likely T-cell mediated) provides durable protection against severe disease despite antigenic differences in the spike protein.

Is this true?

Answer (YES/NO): NO